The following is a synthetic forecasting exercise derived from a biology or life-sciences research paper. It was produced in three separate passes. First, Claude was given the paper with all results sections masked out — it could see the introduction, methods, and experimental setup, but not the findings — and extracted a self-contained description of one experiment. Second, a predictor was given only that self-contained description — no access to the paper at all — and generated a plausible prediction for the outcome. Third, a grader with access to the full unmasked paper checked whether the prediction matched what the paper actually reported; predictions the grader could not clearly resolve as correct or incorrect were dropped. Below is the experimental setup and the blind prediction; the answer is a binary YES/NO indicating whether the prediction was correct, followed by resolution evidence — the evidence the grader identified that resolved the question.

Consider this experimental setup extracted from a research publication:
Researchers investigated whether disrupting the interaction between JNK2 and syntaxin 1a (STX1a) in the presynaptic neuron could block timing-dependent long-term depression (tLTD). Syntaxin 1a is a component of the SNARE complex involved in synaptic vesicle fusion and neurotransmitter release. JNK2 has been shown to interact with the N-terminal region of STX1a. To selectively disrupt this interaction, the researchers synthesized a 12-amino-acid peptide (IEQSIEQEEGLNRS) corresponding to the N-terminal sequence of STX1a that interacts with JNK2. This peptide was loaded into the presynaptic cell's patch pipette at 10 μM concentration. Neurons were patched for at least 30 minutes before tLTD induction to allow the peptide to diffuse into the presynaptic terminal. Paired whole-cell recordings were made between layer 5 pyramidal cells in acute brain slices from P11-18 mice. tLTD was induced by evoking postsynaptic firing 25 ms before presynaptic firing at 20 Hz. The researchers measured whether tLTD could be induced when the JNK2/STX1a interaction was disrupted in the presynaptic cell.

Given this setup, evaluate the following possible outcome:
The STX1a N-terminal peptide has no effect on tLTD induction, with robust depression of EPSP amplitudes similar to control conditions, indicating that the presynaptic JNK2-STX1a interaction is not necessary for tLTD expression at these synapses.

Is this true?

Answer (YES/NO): NO